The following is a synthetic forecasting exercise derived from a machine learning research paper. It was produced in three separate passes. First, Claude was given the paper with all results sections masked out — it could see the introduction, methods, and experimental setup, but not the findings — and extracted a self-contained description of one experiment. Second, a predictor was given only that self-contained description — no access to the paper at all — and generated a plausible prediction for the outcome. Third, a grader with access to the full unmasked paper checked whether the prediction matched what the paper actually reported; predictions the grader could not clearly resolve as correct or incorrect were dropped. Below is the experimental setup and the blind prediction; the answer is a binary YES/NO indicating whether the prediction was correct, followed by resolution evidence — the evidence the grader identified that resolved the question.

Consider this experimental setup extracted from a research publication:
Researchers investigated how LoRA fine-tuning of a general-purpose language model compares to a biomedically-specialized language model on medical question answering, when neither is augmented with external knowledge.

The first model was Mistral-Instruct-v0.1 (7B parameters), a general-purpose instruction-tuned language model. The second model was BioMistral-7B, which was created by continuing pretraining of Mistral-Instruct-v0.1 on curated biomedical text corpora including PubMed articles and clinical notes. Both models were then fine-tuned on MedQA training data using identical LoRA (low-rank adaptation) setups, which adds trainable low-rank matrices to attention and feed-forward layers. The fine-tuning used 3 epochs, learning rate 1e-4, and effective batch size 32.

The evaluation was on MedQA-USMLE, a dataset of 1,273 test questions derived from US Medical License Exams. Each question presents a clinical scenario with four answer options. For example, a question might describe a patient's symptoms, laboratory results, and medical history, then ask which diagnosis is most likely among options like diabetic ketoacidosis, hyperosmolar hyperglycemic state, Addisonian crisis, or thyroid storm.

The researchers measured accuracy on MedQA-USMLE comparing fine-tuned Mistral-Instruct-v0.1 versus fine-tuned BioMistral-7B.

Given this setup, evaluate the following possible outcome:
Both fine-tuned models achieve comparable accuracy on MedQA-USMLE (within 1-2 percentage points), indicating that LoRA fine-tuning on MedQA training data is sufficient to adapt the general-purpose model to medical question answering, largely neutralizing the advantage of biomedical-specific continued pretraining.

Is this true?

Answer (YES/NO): NO